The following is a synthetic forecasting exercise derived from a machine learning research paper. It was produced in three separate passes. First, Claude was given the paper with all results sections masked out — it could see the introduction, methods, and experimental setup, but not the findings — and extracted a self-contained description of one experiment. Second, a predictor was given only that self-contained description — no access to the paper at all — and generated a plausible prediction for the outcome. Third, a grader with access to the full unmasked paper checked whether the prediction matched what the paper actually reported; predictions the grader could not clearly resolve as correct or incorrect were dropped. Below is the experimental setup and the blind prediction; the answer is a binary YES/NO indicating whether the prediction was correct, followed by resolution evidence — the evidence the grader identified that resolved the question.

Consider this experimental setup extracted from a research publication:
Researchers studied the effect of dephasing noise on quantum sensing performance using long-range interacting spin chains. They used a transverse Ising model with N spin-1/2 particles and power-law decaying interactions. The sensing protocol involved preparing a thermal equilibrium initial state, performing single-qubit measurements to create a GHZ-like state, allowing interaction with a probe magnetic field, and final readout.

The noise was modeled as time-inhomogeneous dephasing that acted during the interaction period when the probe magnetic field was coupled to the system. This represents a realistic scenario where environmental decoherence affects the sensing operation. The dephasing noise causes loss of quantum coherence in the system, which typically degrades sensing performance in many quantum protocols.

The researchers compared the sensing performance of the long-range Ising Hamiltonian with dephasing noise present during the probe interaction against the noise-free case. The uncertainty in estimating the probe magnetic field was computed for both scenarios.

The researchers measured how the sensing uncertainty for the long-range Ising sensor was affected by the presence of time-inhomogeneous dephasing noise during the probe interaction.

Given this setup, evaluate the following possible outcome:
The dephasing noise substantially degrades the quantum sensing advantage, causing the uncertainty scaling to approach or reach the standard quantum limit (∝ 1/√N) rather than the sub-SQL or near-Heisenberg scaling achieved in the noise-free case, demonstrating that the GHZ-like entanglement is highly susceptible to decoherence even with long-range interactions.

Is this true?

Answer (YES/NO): NO